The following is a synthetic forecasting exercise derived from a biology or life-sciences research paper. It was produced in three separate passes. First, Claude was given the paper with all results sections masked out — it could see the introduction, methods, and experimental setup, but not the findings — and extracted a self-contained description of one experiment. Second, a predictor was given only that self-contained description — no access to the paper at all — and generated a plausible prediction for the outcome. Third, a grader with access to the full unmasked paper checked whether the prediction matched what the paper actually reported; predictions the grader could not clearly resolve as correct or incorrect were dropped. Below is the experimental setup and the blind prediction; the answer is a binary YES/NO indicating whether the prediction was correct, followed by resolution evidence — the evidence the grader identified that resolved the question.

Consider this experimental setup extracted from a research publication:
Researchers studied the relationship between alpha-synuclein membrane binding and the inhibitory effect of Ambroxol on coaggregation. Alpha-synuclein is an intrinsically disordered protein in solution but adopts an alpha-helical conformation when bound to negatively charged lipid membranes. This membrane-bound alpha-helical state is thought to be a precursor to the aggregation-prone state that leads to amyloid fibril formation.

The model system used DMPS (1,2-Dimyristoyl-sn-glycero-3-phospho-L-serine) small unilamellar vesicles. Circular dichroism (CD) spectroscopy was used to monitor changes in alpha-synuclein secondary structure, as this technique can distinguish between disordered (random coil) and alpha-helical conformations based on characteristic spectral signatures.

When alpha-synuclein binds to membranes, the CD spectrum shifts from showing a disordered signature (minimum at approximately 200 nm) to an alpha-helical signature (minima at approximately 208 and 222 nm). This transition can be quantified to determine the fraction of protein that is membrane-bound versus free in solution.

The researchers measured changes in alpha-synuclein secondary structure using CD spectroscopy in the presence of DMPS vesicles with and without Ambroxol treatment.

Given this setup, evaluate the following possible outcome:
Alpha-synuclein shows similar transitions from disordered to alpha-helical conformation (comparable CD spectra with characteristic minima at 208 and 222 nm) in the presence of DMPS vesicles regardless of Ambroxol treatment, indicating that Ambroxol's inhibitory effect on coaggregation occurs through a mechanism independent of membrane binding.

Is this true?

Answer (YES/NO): NO